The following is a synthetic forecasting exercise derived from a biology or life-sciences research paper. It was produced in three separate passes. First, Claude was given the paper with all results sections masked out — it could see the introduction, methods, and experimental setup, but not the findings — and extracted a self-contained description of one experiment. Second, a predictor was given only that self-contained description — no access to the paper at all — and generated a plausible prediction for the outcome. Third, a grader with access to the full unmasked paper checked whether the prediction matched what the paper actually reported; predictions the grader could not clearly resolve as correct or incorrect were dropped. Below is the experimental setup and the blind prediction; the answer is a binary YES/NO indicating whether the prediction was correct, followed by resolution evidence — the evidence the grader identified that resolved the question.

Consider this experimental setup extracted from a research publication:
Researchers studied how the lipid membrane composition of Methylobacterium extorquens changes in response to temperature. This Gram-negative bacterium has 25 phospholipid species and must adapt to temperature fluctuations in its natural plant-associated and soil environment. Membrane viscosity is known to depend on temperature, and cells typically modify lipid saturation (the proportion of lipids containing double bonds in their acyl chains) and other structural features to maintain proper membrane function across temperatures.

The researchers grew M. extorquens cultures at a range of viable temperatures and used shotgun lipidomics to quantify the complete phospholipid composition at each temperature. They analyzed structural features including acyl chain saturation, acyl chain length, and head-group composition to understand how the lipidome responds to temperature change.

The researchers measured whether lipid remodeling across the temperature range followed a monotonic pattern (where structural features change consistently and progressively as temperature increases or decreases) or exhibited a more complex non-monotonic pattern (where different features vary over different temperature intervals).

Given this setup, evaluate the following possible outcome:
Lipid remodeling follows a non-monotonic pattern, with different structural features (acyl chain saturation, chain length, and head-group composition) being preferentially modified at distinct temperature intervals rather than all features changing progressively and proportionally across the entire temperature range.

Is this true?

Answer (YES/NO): YES